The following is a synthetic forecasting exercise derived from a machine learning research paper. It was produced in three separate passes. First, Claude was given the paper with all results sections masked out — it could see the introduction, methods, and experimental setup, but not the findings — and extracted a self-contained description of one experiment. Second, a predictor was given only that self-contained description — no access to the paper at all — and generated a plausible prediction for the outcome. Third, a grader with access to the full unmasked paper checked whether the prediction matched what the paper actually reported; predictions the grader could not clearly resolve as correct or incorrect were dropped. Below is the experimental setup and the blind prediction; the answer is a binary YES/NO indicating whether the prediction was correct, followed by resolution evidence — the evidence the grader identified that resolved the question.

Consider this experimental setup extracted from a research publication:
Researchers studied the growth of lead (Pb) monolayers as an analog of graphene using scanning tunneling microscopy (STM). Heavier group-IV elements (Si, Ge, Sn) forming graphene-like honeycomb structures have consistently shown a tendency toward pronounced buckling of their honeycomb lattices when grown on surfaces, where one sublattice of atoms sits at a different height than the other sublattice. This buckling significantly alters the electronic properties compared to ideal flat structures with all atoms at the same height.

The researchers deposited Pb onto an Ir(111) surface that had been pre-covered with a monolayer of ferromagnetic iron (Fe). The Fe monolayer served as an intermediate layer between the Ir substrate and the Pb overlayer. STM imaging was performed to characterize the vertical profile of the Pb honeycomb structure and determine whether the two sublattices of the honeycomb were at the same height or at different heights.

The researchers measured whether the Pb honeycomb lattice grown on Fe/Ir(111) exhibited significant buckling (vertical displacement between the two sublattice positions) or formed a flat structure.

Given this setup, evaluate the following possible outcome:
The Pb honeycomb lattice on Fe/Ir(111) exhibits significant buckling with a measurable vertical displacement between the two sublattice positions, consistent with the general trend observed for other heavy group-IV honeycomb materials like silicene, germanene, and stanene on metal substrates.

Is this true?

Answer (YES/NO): NO